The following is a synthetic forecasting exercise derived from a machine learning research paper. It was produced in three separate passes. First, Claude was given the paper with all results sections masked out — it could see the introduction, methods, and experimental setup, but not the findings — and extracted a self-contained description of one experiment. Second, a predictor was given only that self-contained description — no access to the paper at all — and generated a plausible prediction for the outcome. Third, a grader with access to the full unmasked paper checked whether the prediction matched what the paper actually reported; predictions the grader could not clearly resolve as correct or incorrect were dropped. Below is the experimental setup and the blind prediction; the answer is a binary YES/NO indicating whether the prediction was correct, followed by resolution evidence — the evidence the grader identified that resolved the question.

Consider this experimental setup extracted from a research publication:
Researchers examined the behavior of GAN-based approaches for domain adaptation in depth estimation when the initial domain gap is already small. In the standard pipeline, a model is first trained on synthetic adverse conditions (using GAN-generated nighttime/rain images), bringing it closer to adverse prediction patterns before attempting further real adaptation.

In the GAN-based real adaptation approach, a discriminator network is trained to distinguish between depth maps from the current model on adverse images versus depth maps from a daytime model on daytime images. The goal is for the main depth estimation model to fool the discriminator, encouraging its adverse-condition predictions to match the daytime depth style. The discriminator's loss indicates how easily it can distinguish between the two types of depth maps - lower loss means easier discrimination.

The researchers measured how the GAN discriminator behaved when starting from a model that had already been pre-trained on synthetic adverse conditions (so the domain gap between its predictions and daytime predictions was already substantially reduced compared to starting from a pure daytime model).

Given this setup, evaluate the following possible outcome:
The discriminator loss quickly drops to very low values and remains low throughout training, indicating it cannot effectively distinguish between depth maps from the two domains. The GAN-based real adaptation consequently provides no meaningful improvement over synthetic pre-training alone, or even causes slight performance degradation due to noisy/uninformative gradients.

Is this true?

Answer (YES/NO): NO